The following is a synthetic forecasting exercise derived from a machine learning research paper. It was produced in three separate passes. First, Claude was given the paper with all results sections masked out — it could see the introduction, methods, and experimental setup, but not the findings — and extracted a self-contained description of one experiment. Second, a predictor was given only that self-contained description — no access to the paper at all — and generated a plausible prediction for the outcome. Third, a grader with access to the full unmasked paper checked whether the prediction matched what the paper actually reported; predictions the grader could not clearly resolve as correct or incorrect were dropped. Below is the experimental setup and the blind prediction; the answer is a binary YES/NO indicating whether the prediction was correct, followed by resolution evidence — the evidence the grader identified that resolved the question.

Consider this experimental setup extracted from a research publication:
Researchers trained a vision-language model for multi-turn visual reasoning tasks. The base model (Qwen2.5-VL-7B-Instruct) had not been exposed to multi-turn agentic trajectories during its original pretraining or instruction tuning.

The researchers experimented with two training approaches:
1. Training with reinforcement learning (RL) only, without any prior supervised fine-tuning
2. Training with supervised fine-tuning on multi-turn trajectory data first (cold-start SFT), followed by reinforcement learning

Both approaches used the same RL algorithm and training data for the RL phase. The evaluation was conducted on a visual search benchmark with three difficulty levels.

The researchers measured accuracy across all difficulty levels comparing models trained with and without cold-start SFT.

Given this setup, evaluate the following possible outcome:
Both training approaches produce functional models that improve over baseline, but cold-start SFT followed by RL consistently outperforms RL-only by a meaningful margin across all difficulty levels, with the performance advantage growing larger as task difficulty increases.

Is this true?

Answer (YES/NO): NO